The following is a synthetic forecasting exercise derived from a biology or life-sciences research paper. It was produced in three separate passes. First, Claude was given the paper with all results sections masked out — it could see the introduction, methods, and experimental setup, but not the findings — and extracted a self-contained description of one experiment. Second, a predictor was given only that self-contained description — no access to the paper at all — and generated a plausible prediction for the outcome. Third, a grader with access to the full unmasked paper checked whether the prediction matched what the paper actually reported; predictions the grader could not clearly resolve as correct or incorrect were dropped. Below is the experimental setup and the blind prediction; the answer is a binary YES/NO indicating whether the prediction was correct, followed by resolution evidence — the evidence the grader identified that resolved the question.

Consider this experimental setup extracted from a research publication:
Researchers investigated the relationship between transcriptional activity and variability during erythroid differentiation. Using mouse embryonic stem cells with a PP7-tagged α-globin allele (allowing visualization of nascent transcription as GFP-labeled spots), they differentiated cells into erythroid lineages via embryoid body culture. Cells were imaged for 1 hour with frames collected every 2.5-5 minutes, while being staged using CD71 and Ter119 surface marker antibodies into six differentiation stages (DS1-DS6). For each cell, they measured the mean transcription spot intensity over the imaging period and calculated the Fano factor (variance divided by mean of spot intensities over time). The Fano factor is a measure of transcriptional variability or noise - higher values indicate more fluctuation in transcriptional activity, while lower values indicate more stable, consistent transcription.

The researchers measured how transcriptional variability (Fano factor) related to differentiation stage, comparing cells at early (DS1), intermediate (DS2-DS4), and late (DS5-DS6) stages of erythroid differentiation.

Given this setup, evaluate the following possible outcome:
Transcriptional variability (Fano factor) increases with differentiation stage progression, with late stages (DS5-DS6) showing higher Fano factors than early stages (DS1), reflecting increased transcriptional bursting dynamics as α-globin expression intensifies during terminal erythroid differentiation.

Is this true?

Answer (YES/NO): NO